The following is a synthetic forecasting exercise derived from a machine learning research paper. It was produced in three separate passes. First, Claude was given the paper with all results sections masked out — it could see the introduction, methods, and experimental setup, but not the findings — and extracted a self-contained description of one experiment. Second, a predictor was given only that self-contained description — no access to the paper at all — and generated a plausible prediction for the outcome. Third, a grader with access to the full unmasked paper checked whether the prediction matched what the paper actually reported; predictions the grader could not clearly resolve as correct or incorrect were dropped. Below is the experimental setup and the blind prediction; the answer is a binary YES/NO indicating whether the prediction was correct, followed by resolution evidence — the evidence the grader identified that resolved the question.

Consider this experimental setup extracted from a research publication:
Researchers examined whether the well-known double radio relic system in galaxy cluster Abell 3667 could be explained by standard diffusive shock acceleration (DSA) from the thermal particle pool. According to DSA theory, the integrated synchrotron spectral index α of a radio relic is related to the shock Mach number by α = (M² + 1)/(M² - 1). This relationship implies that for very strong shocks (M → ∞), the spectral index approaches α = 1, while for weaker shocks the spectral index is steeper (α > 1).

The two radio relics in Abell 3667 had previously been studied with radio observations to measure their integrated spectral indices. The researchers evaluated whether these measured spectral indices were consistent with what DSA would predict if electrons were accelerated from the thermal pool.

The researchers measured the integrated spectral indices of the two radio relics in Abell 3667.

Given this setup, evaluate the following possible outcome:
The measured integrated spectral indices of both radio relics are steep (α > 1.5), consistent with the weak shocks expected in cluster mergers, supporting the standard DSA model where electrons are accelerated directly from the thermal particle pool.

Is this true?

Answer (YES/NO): NO